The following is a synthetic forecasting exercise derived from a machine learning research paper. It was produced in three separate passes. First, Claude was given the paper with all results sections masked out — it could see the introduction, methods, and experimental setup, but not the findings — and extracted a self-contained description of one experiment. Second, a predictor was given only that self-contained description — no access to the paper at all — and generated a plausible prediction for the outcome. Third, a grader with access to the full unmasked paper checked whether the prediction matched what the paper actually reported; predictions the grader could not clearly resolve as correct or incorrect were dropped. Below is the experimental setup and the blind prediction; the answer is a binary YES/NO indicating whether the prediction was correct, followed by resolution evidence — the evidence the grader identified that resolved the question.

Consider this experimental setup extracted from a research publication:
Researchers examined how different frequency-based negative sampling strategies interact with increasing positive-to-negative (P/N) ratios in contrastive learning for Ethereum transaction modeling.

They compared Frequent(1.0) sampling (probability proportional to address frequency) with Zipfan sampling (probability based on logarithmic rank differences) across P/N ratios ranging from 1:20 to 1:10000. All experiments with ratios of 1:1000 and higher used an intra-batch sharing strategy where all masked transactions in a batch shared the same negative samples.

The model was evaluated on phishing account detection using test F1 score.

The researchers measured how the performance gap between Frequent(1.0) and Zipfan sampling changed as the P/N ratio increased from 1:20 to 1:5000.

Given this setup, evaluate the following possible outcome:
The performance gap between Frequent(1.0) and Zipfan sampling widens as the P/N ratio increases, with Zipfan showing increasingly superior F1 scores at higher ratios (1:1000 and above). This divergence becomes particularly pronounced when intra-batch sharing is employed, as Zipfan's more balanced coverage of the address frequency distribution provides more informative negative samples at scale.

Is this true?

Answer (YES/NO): NO